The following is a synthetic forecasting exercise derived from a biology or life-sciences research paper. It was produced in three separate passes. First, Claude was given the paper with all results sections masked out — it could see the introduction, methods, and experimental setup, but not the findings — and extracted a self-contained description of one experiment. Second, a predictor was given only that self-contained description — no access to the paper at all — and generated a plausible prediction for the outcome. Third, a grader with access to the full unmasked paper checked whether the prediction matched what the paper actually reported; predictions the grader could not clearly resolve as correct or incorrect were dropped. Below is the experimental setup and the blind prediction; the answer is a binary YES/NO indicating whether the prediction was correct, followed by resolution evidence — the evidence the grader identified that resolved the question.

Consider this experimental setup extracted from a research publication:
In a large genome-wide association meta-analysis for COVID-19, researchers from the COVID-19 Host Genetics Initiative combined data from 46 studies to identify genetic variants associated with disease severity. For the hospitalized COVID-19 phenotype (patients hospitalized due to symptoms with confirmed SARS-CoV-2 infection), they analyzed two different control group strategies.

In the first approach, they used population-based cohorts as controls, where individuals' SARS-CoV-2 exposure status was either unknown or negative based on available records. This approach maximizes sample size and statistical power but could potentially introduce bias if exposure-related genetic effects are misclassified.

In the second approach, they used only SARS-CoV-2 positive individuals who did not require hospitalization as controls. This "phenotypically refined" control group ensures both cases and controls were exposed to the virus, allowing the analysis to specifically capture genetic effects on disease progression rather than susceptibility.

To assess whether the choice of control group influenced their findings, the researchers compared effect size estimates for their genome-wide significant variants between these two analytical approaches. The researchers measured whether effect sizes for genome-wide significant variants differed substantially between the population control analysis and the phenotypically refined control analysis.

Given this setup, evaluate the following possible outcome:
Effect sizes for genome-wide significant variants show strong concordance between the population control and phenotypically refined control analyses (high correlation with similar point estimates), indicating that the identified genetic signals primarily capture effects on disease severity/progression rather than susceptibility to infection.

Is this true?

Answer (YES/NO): YES